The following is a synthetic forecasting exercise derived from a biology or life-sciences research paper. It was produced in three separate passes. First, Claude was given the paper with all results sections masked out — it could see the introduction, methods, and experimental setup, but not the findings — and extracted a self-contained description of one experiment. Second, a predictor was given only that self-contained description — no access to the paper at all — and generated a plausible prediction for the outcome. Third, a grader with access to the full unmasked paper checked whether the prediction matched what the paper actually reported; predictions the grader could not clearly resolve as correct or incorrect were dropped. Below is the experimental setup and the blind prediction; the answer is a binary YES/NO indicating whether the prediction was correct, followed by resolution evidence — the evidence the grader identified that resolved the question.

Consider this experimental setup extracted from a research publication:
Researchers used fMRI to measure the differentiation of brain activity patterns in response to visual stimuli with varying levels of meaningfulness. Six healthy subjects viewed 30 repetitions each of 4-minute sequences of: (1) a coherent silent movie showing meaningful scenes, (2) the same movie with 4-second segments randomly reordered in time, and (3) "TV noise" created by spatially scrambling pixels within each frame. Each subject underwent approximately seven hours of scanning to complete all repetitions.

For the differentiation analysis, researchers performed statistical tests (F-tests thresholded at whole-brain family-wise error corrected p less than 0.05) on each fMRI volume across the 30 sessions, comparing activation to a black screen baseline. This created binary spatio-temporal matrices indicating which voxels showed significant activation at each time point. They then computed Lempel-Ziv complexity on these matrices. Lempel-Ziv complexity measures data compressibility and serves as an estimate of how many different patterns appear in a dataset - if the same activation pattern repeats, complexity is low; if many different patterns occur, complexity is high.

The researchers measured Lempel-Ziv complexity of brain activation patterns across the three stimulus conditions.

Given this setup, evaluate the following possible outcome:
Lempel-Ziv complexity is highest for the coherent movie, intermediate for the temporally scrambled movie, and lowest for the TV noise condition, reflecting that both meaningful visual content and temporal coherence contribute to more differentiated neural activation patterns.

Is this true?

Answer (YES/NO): YES